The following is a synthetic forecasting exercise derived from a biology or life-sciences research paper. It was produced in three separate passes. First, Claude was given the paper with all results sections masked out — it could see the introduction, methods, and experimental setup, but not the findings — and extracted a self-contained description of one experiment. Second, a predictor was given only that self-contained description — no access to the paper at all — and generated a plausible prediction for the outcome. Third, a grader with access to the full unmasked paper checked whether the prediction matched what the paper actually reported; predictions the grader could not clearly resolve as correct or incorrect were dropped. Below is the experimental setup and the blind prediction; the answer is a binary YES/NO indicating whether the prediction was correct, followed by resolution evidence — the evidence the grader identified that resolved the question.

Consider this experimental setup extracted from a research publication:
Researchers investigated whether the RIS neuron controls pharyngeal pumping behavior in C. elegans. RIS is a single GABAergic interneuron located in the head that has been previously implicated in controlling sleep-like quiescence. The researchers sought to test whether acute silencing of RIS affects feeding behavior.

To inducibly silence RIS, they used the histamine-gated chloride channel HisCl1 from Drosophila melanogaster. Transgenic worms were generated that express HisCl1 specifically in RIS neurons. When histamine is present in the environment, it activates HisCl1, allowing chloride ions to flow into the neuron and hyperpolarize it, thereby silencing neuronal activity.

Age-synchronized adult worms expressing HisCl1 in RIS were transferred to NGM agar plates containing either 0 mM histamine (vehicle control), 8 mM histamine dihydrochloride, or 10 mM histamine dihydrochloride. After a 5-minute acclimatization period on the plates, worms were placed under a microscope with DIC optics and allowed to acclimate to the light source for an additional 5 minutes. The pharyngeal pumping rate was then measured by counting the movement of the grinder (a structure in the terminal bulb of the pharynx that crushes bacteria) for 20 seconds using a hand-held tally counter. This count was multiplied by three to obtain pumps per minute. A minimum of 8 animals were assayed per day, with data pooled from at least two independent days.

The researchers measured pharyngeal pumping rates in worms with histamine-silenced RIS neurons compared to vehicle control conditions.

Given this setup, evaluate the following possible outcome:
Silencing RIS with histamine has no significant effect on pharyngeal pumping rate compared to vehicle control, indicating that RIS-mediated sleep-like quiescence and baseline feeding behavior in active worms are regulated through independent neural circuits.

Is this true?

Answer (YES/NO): NO